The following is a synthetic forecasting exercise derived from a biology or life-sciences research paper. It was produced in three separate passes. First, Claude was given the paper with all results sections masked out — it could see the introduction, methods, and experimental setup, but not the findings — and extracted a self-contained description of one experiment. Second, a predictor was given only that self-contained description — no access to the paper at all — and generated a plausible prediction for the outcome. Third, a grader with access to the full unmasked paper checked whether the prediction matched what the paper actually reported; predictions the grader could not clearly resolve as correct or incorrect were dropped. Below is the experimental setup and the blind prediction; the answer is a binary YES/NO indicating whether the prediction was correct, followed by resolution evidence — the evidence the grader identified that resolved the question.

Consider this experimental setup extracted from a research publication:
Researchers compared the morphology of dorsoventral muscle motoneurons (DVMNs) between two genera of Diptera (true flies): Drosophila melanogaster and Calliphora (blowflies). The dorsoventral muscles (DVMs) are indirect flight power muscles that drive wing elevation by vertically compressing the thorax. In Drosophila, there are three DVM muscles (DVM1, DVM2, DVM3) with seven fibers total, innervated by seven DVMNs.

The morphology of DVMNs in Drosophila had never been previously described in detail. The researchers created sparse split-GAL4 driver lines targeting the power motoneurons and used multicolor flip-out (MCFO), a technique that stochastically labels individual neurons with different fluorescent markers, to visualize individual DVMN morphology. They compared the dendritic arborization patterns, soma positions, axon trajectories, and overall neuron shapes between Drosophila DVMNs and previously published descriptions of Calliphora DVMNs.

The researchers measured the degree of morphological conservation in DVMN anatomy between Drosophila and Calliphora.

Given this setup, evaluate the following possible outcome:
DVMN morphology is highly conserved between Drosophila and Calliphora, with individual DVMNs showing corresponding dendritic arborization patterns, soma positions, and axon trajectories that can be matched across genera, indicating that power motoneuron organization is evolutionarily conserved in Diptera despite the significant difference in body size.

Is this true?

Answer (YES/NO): YES